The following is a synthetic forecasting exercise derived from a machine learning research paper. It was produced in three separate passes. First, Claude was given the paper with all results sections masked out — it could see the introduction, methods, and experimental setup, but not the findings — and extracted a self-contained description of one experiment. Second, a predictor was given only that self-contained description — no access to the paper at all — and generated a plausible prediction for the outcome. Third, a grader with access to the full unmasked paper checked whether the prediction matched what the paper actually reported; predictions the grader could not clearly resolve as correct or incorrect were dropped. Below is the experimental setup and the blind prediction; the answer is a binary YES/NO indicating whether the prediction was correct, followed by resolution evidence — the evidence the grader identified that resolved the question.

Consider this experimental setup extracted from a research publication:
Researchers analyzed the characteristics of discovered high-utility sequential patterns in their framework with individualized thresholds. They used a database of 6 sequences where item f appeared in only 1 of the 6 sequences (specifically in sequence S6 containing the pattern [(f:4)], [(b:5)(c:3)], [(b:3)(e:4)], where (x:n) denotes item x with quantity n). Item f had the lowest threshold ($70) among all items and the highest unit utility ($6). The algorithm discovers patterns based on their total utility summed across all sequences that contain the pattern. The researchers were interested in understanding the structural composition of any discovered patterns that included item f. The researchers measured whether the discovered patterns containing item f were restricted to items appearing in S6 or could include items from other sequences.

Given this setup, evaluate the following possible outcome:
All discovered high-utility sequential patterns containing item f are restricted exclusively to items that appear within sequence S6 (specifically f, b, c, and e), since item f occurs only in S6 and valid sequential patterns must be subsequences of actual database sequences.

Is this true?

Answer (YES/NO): YES